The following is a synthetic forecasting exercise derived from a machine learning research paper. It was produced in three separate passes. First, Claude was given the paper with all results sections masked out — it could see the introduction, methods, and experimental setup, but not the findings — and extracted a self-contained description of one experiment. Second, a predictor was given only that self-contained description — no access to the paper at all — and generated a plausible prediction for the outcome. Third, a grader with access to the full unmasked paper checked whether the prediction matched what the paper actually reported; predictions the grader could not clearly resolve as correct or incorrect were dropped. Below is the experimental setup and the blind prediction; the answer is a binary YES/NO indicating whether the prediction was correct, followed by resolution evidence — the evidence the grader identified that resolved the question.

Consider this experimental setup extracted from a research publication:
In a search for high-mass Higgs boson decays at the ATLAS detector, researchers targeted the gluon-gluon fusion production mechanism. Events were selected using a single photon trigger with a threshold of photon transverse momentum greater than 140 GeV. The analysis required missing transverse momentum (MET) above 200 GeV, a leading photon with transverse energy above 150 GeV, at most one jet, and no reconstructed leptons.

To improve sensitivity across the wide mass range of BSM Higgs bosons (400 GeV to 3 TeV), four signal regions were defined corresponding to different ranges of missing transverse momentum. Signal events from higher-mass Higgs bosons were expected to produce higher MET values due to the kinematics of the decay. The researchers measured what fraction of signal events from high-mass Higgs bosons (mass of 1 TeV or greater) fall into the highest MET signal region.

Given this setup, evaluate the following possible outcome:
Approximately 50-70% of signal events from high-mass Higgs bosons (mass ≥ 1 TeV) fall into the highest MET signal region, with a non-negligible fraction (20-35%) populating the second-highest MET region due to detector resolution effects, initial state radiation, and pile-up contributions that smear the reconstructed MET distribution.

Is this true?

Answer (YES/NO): NO